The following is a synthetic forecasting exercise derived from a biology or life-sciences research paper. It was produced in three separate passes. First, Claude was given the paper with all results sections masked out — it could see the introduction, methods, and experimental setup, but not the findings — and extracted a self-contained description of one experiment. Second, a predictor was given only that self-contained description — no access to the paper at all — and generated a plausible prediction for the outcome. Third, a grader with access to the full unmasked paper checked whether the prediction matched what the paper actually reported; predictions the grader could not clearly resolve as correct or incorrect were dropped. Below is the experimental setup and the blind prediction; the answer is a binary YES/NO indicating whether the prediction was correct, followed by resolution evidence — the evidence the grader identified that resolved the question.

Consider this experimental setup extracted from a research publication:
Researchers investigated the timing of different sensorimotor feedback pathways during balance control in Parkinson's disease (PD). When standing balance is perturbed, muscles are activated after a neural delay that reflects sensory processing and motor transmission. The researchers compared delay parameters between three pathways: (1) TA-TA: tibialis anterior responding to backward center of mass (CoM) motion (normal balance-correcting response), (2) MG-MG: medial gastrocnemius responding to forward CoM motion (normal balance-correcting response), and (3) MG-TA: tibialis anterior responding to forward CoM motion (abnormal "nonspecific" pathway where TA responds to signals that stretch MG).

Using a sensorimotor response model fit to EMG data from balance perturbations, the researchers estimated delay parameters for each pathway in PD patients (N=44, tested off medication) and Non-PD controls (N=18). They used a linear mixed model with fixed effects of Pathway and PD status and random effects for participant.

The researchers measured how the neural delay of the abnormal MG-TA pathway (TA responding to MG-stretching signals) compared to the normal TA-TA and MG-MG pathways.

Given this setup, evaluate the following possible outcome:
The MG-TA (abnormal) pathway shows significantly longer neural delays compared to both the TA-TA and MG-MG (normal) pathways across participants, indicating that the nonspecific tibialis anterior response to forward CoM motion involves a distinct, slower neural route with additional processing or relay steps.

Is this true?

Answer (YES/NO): YES